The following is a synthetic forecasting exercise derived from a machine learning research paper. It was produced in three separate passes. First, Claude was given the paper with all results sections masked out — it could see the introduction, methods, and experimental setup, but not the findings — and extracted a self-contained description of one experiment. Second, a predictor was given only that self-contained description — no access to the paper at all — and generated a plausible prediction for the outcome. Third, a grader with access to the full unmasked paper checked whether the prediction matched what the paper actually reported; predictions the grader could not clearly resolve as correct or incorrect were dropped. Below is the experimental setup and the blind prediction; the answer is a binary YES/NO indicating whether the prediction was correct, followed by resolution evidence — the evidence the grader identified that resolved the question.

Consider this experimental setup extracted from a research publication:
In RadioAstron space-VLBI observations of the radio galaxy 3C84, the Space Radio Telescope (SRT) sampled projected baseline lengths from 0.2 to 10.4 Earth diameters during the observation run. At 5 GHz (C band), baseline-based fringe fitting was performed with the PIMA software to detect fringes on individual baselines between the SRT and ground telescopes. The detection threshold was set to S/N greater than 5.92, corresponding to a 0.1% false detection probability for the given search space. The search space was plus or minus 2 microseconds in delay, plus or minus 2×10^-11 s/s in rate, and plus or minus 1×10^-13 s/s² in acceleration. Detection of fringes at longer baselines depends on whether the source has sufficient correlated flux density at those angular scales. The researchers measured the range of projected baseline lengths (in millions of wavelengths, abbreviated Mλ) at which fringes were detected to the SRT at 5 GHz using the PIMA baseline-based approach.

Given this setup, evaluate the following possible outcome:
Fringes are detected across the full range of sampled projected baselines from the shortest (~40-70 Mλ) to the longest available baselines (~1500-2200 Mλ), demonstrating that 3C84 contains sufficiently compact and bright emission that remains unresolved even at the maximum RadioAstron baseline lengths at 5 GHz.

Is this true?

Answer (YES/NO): NO